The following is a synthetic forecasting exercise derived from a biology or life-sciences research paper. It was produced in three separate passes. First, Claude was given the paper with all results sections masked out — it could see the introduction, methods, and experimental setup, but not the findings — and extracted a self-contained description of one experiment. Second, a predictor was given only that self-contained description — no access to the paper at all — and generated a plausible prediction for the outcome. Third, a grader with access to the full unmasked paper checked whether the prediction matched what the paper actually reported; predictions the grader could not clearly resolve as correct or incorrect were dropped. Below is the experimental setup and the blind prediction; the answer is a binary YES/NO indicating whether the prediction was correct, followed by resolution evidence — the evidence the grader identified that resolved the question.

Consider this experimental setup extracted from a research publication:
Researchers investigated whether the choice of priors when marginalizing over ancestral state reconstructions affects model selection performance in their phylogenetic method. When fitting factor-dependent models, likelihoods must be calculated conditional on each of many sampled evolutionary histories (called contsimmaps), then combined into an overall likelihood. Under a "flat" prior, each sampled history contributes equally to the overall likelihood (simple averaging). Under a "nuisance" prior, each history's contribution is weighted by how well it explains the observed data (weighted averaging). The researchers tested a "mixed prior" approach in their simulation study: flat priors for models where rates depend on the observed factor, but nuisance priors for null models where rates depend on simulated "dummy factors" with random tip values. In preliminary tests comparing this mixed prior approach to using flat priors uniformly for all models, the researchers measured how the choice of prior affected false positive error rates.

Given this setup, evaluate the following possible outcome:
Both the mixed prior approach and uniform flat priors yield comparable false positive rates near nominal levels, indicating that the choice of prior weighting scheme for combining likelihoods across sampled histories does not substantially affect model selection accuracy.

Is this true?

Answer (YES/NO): NO